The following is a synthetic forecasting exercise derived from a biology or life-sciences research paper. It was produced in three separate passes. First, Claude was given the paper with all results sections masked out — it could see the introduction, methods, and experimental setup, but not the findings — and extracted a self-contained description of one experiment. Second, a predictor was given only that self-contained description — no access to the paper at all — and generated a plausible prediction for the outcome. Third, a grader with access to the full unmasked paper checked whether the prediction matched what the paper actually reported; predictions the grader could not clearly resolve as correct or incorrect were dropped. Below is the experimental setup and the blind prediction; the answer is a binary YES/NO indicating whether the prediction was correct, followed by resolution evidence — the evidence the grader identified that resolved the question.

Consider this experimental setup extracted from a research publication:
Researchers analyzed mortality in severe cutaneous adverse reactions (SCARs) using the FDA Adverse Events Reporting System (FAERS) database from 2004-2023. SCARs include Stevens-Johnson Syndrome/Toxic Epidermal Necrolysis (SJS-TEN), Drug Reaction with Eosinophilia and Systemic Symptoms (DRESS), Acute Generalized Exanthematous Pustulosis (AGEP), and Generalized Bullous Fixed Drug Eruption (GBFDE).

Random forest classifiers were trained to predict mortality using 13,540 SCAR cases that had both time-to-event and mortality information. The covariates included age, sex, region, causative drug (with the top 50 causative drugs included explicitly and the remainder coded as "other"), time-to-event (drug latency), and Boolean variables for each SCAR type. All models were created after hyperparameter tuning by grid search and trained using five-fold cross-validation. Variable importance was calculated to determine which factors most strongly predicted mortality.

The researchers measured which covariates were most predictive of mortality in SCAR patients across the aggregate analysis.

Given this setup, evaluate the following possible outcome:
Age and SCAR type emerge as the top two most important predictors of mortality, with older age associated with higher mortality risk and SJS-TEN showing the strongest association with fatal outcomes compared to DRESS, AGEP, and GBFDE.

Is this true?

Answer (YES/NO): YES